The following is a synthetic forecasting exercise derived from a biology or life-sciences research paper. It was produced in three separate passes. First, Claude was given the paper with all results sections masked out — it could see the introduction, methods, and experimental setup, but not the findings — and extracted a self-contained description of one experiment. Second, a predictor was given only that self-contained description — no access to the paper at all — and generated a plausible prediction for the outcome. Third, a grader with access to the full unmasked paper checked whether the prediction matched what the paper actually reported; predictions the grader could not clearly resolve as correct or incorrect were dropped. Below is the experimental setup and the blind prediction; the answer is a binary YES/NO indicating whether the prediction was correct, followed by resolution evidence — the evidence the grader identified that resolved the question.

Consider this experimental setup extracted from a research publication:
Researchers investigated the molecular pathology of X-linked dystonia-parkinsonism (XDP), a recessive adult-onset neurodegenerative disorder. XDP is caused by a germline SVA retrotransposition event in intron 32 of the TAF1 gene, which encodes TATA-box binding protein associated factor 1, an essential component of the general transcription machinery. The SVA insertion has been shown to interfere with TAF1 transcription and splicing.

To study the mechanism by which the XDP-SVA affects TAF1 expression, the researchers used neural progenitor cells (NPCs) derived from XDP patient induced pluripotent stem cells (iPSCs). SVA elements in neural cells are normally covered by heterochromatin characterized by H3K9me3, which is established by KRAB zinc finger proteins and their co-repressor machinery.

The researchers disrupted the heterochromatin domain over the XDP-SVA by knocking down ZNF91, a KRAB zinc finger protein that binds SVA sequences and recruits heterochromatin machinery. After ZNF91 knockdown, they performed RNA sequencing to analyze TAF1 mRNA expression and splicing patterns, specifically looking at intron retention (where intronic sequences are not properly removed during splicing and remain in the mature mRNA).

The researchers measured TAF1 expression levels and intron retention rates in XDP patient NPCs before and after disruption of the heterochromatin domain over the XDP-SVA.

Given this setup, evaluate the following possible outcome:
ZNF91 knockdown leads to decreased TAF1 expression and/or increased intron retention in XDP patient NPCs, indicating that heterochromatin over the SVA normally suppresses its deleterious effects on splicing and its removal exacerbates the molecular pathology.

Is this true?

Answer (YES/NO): NO